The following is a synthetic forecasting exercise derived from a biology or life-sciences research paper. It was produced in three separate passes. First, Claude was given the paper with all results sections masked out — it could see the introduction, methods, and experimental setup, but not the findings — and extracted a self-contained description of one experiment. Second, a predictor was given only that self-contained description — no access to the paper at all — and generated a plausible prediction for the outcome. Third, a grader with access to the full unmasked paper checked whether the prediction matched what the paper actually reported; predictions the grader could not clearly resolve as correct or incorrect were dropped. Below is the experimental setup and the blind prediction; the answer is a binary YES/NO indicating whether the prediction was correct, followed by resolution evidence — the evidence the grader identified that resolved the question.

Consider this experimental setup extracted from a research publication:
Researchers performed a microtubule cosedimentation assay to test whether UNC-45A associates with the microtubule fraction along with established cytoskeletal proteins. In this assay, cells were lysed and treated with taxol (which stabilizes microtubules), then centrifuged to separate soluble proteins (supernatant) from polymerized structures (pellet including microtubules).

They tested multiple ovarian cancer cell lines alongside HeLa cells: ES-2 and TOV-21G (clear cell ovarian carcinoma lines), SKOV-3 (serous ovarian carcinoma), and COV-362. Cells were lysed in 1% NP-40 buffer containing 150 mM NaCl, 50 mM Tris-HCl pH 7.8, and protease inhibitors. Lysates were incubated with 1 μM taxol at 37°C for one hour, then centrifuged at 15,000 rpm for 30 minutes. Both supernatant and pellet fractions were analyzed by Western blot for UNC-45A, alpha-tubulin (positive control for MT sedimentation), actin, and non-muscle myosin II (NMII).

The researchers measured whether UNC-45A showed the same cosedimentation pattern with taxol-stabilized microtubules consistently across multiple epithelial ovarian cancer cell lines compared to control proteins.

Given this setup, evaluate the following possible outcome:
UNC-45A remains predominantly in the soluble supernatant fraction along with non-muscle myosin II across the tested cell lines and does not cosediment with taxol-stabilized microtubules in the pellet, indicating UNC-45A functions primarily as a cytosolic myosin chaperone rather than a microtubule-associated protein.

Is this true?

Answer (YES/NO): NO